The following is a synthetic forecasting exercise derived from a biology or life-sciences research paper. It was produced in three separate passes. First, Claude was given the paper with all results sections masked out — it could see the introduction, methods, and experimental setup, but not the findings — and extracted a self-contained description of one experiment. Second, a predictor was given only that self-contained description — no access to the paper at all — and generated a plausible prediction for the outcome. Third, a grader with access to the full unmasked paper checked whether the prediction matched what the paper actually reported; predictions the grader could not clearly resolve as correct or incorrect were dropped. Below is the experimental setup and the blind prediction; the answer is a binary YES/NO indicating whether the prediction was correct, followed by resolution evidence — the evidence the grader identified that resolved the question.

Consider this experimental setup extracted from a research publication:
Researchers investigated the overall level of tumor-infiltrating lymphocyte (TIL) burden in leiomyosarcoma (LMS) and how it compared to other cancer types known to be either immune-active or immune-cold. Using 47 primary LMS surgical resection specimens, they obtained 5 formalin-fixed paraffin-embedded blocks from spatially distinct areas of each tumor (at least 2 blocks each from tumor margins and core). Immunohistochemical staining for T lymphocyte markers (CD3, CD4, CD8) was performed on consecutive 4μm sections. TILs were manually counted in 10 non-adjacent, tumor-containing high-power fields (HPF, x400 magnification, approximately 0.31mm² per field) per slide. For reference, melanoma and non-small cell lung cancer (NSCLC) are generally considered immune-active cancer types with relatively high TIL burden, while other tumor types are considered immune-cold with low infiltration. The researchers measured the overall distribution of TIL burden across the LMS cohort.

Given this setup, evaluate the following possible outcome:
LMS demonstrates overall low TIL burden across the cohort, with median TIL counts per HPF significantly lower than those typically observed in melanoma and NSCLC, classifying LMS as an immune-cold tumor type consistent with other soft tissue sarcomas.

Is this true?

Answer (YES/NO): YES